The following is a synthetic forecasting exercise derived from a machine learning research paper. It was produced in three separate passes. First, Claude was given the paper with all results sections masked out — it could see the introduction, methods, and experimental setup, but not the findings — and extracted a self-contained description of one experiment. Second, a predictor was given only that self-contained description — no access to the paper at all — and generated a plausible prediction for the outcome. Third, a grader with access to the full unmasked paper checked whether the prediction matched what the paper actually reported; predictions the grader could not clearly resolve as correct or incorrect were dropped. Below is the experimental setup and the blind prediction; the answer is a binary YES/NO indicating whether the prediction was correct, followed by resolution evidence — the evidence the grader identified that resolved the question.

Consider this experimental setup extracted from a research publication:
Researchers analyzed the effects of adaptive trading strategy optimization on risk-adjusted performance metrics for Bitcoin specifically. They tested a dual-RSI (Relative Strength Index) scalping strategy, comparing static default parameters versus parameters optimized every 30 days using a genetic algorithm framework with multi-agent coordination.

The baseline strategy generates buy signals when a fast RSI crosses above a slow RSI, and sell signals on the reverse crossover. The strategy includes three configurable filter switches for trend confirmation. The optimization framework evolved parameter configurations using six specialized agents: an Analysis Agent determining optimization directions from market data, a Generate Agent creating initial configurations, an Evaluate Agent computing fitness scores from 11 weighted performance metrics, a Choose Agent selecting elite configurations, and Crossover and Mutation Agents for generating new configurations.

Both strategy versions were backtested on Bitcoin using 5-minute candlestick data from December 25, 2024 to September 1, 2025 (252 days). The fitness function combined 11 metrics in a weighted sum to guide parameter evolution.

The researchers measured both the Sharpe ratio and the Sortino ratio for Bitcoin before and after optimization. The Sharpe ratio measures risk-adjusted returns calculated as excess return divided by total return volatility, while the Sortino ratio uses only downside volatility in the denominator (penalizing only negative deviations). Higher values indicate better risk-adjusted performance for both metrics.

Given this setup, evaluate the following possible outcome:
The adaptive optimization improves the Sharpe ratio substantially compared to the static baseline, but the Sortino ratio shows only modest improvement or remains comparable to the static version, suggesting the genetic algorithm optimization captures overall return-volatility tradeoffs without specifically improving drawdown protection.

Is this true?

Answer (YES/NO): NO